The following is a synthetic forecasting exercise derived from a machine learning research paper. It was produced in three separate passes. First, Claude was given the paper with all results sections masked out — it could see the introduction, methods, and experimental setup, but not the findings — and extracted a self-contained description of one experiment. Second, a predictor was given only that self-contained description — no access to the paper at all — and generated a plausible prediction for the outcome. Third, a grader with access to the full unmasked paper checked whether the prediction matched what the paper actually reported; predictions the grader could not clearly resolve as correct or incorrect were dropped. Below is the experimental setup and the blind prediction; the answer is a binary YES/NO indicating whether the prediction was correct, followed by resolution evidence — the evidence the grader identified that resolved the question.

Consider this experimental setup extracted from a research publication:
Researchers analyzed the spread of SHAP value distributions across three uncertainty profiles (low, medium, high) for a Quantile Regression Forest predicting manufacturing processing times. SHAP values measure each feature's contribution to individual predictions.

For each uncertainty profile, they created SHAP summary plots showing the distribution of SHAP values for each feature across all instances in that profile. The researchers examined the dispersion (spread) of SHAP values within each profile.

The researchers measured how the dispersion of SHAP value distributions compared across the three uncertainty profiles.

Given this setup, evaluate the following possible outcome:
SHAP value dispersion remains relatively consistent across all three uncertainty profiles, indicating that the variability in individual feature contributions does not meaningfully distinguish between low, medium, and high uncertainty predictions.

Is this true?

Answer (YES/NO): NO